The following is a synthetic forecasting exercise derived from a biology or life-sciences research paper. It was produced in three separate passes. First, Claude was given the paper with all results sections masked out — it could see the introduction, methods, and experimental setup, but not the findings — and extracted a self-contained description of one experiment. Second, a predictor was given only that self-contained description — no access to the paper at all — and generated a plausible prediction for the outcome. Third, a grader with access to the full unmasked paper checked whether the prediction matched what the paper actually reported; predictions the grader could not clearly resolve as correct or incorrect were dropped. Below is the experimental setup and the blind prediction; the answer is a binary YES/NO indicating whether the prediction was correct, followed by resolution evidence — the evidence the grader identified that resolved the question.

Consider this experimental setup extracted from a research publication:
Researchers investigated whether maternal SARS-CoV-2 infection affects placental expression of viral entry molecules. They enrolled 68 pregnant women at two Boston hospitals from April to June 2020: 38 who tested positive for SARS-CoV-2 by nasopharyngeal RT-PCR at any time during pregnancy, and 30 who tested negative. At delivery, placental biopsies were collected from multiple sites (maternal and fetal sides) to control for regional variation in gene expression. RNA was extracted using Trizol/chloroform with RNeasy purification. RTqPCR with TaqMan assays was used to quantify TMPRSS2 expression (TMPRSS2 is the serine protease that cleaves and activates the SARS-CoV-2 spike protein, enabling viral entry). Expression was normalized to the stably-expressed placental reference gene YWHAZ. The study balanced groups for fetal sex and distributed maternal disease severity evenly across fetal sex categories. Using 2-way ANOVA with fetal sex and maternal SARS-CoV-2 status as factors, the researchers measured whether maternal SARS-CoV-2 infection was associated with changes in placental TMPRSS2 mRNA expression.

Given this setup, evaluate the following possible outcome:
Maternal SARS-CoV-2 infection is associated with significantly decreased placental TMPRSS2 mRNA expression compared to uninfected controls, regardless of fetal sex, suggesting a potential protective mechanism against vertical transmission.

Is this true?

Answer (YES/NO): NO